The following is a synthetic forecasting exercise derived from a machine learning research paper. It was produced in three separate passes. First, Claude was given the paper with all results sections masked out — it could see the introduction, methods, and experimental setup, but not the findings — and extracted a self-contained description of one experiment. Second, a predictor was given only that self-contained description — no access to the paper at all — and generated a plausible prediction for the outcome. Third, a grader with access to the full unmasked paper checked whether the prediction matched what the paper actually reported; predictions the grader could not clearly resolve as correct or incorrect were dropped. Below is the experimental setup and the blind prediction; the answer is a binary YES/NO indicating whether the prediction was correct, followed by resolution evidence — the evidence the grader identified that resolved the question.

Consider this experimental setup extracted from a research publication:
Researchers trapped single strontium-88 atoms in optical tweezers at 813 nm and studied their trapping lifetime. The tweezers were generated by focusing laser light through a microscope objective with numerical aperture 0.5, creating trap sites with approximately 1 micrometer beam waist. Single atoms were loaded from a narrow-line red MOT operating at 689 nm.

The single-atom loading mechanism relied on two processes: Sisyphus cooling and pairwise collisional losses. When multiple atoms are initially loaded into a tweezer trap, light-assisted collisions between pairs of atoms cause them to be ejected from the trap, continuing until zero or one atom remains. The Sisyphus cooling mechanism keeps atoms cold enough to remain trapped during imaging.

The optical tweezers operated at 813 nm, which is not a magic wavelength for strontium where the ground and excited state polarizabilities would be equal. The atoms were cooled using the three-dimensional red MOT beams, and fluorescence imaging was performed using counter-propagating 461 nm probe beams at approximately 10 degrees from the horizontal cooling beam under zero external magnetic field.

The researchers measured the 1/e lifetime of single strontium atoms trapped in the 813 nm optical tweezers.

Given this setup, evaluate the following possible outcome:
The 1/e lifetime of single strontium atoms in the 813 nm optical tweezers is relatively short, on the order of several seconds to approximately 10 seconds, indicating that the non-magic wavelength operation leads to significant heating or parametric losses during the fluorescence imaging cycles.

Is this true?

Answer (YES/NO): NO